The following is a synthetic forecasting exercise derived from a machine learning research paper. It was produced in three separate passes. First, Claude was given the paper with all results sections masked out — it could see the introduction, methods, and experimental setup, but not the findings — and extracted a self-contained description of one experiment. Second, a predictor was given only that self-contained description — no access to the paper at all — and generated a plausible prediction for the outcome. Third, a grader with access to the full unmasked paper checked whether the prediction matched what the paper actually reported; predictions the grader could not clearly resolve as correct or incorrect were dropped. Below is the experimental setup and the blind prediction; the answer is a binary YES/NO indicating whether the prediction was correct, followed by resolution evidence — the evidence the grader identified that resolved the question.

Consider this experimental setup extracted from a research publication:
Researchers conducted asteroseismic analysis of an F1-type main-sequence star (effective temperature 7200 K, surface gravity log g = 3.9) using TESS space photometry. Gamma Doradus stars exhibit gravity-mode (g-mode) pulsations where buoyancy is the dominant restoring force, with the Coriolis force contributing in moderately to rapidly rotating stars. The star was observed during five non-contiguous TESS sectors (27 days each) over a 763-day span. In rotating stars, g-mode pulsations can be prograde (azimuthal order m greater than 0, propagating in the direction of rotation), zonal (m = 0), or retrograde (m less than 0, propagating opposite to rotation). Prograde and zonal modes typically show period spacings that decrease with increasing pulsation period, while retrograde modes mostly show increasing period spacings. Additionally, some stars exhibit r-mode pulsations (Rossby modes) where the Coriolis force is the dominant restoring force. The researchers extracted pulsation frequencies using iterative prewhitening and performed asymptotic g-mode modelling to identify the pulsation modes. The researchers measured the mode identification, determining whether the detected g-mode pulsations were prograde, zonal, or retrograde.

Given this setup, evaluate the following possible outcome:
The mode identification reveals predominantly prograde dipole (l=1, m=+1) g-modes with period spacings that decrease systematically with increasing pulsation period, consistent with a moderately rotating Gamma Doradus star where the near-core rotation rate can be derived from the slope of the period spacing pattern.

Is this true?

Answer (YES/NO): NO